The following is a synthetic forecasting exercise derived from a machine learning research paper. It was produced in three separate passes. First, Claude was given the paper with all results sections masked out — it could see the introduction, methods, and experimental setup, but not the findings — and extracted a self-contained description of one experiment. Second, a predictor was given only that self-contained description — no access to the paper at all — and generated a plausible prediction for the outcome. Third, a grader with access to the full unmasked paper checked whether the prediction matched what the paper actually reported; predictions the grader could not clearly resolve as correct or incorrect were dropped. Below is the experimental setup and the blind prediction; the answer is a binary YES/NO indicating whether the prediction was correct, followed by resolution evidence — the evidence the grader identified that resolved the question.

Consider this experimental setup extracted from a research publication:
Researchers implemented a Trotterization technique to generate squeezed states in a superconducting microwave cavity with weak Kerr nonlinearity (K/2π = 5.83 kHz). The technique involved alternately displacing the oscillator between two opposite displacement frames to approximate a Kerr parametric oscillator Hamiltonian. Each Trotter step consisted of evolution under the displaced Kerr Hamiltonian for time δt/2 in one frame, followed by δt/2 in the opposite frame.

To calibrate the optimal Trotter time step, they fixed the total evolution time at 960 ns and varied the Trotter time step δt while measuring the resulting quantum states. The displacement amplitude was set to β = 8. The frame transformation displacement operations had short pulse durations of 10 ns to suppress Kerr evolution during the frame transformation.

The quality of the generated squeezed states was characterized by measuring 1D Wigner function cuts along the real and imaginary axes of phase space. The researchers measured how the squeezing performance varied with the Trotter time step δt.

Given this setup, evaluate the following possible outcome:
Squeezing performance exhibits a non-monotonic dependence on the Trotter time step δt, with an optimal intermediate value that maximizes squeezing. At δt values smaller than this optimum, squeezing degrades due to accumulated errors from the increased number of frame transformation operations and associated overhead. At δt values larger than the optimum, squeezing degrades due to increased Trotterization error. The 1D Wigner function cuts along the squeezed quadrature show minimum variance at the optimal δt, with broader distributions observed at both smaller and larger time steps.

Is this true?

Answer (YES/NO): NO